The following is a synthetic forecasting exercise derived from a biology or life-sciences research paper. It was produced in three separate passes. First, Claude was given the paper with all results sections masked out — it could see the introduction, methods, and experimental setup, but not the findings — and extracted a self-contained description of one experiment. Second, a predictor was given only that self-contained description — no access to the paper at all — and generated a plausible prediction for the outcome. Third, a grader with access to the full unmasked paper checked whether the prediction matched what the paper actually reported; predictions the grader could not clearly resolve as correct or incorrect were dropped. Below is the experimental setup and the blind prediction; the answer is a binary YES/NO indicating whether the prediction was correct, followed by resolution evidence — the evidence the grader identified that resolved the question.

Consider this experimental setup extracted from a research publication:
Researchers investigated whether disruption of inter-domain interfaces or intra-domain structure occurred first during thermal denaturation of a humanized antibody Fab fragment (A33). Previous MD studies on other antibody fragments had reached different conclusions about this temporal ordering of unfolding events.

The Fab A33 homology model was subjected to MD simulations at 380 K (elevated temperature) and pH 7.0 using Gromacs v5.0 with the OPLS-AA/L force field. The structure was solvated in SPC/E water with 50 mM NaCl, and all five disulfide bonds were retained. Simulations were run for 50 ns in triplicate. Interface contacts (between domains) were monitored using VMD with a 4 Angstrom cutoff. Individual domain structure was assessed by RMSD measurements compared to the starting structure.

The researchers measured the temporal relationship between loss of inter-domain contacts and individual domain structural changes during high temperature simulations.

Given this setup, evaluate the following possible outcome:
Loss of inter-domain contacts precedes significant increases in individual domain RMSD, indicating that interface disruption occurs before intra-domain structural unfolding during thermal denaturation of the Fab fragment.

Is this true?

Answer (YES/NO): YES